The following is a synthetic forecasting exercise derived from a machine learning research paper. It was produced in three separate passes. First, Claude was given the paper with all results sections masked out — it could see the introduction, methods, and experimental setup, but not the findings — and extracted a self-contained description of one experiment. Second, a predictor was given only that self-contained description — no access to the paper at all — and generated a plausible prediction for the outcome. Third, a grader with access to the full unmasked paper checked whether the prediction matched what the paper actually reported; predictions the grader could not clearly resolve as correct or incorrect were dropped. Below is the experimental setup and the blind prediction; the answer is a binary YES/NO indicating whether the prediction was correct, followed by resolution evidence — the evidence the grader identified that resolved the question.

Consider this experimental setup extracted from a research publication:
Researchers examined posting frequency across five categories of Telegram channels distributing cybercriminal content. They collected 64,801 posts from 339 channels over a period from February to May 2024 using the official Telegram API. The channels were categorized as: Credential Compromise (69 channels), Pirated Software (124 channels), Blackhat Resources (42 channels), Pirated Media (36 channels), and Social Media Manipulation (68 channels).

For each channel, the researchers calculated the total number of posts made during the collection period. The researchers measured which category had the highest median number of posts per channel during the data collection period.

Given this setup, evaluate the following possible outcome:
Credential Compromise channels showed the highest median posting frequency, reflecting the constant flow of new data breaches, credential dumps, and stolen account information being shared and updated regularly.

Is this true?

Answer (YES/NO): YES